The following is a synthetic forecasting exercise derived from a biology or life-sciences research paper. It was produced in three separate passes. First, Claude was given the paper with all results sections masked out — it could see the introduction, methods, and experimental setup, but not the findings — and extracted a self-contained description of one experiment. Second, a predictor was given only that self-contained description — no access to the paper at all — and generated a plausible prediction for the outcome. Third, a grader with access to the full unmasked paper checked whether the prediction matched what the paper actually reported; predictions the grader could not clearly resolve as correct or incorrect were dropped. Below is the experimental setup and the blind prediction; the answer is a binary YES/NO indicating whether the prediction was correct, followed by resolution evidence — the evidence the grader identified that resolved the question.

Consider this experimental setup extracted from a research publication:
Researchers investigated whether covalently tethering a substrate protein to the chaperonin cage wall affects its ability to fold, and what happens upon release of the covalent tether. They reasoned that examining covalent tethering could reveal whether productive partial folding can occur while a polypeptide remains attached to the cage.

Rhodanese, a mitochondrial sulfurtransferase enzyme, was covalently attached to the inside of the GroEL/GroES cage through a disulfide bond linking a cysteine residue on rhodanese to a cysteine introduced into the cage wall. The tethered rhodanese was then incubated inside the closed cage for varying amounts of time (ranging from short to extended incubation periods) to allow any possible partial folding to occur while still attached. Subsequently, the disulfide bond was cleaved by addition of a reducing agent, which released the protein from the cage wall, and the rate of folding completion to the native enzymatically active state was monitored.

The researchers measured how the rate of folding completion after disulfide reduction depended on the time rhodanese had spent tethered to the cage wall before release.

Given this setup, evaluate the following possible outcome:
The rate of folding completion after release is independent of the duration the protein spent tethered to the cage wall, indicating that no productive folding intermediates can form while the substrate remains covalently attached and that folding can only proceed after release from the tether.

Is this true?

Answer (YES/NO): NO